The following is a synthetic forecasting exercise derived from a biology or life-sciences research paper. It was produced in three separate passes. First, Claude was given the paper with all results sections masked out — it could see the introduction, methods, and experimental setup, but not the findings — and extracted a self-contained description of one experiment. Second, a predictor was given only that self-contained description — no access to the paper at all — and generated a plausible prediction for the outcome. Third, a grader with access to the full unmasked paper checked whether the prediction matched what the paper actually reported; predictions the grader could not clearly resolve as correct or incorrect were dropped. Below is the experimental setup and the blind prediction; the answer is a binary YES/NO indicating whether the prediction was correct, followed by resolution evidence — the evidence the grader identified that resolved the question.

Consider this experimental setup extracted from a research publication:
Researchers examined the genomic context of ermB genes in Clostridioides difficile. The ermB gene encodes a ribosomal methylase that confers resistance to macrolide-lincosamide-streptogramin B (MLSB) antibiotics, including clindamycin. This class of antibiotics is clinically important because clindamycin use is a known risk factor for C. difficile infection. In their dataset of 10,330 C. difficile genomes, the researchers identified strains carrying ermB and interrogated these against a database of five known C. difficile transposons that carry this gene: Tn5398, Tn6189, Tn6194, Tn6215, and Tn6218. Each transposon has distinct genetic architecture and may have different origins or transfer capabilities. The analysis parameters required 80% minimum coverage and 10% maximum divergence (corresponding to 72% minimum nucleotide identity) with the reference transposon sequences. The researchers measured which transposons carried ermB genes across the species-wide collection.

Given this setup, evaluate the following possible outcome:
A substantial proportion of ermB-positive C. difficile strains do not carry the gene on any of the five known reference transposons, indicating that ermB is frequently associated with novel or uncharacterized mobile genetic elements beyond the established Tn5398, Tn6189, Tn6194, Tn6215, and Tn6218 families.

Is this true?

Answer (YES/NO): NO